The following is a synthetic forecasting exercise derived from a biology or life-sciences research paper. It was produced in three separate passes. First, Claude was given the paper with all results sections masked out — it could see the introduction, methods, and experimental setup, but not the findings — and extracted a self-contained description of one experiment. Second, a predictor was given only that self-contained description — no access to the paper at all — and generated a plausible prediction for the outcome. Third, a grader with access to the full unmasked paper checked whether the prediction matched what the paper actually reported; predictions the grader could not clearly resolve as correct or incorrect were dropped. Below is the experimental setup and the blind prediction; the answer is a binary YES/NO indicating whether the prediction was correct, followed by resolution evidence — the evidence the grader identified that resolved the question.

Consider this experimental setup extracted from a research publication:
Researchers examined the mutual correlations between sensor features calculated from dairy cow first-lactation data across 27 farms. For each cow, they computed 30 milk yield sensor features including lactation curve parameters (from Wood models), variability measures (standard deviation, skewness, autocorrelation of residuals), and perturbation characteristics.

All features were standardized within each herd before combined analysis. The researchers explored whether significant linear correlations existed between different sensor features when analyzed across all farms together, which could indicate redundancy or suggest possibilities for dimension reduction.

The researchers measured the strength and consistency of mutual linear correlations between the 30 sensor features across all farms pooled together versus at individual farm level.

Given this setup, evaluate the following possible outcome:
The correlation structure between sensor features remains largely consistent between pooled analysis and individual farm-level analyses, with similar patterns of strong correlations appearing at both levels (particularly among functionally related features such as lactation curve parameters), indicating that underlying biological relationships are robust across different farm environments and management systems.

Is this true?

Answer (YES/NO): NO